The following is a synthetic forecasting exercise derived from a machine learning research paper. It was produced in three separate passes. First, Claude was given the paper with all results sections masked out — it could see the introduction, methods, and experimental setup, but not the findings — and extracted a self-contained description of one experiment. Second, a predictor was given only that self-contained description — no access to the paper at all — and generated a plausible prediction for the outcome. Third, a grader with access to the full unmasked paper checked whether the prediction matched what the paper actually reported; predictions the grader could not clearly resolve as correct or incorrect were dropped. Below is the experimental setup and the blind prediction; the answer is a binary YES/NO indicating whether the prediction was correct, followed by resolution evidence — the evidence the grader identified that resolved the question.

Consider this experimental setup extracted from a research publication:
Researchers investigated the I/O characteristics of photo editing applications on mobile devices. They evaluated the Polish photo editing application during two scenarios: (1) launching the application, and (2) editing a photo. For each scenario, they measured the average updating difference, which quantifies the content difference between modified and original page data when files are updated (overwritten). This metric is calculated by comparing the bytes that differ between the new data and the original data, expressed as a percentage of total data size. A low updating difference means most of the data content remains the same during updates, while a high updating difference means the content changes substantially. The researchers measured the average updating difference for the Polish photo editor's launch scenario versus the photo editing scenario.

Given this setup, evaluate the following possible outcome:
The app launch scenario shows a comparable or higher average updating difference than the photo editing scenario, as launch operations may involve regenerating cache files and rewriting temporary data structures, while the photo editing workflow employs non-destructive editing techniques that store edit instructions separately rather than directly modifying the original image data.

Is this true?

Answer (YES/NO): NO